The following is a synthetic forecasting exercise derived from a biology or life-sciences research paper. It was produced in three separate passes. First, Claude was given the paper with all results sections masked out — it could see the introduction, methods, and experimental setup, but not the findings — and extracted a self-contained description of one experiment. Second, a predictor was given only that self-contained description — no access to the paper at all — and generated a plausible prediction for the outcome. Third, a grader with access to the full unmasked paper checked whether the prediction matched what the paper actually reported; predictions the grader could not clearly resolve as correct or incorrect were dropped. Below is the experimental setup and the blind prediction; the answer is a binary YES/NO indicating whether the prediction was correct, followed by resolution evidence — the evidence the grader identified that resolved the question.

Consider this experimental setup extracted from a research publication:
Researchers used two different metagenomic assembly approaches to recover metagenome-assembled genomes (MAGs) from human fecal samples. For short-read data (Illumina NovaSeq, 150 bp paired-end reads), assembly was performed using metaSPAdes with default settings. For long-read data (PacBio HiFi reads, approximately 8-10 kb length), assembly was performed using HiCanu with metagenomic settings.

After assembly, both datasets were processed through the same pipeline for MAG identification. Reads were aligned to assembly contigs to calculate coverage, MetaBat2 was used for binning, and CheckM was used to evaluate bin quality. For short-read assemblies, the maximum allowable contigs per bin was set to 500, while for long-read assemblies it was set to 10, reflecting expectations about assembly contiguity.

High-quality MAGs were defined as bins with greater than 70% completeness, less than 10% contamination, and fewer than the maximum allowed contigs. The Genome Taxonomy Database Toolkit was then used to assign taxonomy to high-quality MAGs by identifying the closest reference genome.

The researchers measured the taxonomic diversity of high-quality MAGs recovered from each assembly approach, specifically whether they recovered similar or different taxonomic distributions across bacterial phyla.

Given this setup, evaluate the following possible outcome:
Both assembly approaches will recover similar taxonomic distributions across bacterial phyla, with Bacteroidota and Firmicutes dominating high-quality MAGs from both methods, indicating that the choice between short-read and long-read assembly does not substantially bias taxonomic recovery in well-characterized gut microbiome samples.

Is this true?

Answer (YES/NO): NO